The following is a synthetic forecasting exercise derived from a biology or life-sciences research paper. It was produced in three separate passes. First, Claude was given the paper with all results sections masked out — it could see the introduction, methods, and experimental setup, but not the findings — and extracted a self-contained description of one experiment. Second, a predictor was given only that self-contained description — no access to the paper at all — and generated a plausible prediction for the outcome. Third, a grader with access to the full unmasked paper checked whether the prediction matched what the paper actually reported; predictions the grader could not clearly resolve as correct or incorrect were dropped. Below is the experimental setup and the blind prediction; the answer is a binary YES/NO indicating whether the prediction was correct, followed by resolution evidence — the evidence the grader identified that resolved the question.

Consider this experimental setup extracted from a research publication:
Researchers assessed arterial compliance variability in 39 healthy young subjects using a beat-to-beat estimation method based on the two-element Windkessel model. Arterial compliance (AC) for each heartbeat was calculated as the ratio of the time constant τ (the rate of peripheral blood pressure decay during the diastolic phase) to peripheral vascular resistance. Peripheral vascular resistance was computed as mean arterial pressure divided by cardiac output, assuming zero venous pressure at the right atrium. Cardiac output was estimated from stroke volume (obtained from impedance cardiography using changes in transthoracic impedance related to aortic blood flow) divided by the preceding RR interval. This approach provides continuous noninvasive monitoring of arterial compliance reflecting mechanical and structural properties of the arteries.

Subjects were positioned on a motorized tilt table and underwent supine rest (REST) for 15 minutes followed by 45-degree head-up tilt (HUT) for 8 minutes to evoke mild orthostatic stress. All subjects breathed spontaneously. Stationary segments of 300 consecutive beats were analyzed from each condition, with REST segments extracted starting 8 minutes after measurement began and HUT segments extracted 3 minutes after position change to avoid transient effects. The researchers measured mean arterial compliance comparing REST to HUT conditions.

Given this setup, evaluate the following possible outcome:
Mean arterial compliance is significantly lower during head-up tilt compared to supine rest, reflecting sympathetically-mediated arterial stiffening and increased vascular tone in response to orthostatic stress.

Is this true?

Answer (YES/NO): YES